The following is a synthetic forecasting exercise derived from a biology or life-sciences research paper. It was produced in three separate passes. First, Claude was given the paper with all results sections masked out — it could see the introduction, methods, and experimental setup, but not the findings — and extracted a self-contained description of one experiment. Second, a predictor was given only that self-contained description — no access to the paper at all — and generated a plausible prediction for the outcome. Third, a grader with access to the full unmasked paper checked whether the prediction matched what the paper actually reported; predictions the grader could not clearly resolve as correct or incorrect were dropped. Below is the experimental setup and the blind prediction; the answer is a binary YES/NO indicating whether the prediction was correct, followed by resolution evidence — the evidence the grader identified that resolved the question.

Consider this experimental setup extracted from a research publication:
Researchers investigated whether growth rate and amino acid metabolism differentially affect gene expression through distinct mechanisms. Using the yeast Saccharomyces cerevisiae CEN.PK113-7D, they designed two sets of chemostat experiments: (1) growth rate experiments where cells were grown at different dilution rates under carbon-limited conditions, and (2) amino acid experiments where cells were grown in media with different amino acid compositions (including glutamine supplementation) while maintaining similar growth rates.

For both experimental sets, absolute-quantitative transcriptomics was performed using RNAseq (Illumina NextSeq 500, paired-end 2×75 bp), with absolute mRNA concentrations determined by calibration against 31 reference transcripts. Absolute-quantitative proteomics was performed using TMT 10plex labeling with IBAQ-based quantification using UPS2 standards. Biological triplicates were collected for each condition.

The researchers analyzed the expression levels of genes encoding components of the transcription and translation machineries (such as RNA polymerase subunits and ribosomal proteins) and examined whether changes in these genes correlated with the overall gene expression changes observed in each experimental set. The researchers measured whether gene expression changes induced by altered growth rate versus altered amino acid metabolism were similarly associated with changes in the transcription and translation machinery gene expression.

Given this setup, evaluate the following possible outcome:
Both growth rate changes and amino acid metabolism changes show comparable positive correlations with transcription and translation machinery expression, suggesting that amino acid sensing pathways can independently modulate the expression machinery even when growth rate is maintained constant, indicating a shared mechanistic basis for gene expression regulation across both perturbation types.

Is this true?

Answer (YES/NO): NO